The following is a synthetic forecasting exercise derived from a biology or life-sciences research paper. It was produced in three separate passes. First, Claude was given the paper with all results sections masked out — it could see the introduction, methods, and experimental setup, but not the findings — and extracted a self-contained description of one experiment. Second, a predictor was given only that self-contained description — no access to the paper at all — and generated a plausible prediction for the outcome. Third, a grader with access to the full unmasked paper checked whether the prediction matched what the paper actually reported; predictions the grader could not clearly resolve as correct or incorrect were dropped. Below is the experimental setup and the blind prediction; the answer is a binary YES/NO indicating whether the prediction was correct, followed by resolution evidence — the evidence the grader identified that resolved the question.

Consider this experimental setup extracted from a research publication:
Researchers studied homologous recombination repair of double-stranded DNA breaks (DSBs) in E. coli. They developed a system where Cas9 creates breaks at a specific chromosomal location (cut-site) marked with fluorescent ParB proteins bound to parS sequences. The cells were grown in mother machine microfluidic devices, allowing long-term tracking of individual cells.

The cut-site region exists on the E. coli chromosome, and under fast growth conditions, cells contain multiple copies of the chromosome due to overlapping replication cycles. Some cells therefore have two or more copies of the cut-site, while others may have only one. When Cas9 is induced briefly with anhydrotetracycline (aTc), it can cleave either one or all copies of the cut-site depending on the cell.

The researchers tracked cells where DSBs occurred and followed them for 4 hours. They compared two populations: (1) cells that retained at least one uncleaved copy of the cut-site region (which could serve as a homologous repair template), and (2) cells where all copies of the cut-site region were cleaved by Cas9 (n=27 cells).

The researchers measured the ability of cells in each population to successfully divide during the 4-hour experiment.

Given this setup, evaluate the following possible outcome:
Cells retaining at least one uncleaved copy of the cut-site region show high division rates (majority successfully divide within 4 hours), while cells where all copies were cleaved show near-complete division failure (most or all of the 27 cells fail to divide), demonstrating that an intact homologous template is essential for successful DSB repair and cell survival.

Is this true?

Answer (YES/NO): YES